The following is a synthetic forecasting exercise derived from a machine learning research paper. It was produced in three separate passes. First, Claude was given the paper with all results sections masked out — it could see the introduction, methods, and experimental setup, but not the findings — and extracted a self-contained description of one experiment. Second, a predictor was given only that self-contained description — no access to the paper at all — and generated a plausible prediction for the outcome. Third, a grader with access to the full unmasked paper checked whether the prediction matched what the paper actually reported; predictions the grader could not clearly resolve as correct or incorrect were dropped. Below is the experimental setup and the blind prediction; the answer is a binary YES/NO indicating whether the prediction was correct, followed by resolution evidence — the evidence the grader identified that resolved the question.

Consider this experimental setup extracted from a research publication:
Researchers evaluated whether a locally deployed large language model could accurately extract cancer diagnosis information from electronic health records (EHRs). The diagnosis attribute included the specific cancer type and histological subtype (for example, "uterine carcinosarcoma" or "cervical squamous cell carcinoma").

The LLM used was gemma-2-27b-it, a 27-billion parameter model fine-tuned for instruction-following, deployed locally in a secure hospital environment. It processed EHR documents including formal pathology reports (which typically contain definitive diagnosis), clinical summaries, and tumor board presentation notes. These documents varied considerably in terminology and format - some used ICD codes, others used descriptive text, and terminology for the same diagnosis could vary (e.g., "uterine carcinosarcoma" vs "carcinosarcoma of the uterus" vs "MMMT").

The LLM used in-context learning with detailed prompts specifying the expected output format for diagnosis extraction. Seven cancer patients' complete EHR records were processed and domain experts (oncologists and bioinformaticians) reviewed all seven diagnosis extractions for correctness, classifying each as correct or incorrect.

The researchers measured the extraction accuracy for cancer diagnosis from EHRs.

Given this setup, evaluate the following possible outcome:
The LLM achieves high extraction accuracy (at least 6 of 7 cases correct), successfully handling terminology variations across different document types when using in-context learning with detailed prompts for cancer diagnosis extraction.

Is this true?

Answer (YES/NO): YES